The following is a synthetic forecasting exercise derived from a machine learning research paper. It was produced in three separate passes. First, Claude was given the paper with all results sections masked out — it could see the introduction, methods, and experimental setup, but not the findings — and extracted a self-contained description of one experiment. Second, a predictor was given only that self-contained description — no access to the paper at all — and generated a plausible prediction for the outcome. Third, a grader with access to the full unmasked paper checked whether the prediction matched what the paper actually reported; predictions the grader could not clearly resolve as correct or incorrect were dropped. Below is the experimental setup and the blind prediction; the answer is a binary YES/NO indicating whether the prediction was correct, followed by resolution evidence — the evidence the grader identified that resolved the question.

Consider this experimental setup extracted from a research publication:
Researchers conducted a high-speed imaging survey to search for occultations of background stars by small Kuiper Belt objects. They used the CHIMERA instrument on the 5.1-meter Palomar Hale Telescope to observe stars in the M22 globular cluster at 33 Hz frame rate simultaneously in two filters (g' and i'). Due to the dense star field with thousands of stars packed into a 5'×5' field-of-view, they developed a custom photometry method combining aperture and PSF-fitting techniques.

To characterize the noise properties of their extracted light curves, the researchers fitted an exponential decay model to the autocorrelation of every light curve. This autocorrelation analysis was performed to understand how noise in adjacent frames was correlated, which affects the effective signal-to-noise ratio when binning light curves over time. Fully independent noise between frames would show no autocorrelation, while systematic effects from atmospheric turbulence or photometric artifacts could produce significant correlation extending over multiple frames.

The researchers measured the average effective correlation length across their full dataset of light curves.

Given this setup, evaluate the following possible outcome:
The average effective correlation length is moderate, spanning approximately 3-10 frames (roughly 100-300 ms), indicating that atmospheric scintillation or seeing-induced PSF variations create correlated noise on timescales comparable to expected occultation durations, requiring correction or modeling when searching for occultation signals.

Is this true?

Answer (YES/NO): YES